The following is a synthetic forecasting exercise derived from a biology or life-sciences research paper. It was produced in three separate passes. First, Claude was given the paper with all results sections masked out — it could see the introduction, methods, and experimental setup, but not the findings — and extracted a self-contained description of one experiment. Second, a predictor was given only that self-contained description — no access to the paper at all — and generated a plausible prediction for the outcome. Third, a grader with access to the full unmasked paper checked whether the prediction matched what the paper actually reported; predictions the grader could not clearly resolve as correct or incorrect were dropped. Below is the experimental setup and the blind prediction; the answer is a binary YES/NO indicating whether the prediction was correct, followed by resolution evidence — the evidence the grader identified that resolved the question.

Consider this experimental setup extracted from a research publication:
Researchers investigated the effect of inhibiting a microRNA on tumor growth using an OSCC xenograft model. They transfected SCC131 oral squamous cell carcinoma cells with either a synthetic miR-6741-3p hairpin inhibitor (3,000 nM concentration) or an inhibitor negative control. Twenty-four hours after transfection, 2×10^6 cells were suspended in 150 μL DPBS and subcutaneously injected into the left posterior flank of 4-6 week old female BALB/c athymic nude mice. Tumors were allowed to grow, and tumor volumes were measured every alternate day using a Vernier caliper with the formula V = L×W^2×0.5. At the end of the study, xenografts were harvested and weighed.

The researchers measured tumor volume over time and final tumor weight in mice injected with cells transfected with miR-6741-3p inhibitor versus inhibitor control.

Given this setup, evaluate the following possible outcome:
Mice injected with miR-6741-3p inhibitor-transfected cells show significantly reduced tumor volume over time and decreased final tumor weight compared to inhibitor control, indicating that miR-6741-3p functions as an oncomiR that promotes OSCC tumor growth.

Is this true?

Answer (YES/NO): NO